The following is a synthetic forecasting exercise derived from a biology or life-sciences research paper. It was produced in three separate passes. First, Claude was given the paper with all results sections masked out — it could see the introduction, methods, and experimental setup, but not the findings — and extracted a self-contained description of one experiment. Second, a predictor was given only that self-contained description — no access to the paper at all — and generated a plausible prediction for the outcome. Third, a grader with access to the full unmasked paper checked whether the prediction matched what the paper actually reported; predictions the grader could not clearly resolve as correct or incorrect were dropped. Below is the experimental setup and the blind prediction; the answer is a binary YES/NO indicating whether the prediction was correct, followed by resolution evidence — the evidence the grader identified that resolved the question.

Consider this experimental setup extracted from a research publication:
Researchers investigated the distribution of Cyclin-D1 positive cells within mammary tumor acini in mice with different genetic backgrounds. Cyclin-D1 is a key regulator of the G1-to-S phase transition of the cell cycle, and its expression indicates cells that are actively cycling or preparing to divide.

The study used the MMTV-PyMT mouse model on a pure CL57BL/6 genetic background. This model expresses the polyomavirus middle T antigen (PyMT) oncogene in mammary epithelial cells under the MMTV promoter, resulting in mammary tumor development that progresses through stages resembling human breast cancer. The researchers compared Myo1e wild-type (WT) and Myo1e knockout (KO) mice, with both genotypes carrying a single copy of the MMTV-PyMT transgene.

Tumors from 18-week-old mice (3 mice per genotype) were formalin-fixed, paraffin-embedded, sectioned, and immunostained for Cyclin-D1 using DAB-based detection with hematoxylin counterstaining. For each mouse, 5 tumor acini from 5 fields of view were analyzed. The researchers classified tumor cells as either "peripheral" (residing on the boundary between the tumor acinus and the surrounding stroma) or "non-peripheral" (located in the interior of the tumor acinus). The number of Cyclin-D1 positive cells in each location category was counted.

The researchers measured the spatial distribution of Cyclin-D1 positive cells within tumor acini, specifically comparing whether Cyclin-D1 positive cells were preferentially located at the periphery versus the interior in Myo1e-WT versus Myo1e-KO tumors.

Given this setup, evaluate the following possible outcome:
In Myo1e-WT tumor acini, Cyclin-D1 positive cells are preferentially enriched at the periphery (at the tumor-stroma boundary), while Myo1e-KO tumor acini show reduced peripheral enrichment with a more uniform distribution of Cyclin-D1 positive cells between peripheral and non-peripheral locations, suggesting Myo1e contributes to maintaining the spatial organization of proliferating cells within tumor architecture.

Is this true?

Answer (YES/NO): NO